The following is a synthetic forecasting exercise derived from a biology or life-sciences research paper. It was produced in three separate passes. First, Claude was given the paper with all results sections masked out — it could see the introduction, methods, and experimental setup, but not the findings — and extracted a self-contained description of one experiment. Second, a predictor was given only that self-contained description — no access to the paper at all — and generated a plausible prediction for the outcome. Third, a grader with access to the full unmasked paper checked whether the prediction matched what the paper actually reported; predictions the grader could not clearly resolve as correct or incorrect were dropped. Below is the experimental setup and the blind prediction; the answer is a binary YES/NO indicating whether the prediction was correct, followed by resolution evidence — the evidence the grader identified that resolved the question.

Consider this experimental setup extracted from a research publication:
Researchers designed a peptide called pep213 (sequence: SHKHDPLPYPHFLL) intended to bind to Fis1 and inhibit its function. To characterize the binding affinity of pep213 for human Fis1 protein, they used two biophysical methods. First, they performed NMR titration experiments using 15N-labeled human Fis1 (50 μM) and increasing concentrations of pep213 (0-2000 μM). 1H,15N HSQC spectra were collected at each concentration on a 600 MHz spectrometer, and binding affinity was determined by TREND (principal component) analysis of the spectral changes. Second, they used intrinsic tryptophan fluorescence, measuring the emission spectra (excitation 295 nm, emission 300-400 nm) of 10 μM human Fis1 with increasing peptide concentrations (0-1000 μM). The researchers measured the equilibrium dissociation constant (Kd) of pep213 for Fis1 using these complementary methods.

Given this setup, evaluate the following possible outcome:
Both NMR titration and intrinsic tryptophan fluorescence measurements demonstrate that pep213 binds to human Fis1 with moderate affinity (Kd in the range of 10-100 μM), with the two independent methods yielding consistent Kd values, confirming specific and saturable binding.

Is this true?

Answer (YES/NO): NO